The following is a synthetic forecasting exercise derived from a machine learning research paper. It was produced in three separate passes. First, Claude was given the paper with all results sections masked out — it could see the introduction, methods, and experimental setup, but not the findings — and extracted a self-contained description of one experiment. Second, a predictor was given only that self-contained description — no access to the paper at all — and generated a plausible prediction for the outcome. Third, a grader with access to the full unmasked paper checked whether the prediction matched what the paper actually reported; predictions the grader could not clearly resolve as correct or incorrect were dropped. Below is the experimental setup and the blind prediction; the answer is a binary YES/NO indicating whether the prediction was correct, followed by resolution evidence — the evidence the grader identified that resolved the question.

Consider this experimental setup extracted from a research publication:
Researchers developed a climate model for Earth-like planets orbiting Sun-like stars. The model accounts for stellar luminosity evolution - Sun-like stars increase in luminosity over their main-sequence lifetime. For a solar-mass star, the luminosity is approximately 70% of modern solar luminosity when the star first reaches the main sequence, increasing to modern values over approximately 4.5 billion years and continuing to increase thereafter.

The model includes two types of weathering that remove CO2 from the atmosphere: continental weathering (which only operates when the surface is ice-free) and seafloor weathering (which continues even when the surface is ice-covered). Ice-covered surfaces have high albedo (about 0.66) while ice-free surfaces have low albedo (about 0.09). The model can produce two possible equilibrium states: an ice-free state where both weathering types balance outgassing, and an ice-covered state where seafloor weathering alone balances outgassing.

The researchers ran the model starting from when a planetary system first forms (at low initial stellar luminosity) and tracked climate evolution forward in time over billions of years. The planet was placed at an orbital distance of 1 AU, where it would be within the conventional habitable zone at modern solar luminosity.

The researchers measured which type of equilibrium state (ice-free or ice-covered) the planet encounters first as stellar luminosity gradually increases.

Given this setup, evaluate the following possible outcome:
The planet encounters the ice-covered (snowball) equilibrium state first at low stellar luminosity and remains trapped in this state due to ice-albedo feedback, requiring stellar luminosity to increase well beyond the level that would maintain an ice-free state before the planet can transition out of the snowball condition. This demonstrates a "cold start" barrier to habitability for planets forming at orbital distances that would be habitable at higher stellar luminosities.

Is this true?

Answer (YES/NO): YES